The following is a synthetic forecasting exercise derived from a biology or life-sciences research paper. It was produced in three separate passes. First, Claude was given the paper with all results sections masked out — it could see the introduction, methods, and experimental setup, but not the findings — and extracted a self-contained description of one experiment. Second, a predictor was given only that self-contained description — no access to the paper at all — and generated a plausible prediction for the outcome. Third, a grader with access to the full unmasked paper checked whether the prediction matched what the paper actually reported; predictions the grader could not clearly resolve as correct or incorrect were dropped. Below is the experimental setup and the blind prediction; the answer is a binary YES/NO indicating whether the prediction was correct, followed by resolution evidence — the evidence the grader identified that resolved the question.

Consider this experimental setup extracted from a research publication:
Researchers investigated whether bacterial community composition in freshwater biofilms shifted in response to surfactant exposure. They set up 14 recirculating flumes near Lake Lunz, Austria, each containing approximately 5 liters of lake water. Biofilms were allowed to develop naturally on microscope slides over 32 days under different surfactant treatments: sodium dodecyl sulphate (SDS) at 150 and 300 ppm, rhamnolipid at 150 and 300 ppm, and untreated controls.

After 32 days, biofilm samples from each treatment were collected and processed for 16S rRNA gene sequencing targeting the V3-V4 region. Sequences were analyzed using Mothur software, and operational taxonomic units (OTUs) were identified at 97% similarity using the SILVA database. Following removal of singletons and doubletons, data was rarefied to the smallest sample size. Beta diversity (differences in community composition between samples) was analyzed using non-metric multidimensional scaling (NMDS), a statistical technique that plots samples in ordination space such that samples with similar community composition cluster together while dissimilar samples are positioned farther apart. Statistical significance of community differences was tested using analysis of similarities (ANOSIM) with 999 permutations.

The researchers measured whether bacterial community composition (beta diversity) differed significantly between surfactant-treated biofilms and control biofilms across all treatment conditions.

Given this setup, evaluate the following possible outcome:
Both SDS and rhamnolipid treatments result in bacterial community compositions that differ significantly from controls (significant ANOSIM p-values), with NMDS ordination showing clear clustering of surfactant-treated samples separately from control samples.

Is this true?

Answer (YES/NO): YES